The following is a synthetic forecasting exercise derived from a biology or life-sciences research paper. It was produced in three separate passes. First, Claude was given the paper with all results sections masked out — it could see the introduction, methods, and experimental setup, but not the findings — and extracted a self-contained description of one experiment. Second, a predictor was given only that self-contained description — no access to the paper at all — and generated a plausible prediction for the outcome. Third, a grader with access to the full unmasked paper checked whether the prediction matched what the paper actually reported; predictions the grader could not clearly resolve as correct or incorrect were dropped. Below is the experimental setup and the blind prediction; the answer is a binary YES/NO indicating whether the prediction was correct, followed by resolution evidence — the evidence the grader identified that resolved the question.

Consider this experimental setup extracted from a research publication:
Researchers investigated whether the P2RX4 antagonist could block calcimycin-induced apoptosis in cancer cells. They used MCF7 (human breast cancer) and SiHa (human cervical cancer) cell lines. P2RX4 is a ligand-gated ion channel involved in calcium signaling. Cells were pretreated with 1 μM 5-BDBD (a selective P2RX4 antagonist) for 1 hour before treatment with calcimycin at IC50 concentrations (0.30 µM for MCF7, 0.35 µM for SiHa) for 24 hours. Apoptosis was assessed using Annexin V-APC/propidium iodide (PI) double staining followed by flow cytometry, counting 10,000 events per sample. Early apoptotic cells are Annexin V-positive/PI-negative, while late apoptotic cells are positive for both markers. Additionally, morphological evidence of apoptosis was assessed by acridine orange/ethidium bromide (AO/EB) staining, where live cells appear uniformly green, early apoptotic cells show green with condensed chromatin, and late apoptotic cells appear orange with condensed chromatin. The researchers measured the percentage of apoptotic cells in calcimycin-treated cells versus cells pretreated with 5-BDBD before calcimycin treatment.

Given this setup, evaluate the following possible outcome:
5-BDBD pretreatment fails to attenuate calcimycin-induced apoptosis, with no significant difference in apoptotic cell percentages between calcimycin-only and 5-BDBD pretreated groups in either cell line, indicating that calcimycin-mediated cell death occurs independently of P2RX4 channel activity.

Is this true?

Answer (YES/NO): NO